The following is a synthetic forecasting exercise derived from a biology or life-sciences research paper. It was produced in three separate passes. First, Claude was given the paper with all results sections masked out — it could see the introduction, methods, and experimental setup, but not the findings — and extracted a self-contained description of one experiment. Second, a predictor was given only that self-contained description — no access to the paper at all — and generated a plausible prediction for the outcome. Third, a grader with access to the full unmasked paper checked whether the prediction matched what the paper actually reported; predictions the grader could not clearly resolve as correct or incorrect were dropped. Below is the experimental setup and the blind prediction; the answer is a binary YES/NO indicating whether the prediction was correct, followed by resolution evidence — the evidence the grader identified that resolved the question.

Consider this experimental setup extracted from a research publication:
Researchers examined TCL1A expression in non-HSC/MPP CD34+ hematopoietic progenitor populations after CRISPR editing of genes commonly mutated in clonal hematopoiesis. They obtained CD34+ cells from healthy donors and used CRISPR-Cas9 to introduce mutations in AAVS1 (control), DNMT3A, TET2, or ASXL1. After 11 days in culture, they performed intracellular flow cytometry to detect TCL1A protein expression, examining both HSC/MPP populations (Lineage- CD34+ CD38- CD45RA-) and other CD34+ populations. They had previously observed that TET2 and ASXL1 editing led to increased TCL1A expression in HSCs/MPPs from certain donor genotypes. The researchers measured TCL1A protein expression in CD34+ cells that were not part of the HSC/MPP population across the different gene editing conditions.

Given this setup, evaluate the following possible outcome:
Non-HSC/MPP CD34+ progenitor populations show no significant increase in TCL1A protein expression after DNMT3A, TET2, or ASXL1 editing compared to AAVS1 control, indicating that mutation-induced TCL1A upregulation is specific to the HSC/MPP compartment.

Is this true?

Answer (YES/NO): YES